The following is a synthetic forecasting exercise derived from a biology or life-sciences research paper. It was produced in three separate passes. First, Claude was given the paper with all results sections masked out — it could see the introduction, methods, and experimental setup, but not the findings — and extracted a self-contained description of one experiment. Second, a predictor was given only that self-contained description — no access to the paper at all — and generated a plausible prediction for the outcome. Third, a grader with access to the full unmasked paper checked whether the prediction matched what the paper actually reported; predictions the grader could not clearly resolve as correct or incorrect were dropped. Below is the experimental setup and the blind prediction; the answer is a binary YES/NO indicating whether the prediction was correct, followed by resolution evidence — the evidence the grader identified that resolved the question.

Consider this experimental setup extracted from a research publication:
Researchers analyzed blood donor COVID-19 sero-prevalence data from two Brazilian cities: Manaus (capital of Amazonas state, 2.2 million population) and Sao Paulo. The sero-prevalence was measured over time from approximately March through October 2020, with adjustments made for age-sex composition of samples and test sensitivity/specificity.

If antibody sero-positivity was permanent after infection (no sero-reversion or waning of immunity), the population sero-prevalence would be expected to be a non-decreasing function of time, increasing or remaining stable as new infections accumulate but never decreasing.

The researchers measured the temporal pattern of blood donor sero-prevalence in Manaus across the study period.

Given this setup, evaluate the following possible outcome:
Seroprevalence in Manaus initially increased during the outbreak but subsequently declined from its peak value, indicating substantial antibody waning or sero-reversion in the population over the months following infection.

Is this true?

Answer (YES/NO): YES